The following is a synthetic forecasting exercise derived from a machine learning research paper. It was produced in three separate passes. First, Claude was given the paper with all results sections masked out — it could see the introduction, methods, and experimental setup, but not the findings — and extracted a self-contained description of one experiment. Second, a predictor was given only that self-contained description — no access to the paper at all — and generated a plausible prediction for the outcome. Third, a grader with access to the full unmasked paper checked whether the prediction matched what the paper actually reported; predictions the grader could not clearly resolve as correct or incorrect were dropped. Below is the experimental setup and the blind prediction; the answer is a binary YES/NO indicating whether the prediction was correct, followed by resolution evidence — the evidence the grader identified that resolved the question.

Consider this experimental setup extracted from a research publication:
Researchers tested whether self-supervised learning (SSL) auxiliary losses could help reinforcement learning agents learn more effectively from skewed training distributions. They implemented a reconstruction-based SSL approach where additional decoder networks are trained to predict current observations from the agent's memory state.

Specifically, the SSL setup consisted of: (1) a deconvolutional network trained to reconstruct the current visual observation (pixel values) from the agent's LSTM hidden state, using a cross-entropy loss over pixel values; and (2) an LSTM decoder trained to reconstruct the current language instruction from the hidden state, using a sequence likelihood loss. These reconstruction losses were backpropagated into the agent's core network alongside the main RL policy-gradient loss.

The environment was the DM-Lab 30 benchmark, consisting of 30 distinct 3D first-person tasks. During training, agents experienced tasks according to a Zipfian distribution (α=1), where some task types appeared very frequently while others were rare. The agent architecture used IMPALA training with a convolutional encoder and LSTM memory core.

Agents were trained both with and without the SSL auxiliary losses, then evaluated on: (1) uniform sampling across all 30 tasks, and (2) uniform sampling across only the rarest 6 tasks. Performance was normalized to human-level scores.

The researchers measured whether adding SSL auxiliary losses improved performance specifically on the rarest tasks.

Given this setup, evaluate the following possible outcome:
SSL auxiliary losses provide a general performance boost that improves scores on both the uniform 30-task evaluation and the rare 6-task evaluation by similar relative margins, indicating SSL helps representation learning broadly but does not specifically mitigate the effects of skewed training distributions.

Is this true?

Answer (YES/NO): NO